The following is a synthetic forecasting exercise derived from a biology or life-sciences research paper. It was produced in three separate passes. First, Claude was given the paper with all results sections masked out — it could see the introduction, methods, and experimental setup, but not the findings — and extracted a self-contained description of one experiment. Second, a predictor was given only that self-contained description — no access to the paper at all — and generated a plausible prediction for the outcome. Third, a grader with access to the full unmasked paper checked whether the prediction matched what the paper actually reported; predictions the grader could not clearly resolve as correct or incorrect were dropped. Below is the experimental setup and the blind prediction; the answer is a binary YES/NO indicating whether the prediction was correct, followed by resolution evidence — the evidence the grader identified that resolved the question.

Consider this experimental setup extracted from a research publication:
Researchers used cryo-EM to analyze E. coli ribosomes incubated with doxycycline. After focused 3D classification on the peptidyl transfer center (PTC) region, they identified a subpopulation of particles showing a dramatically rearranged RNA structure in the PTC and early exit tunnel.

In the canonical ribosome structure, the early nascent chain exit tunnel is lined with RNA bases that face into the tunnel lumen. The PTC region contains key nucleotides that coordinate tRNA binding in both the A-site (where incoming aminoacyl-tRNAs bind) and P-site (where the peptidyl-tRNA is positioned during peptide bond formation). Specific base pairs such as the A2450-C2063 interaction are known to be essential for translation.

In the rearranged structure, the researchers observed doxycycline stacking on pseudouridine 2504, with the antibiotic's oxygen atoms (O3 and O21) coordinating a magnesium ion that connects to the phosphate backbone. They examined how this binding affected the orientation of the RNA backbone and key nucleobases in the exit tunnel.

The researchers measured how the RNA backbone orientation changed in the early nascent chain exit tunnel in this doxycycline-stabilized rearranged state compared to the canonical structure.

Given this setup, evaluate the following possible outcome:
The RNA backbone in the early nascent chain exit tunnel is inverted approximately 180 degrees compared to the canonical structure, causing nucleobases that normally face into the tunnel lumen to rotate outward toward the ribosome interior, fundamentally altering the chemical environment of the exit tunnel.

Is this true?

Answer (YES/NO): YES